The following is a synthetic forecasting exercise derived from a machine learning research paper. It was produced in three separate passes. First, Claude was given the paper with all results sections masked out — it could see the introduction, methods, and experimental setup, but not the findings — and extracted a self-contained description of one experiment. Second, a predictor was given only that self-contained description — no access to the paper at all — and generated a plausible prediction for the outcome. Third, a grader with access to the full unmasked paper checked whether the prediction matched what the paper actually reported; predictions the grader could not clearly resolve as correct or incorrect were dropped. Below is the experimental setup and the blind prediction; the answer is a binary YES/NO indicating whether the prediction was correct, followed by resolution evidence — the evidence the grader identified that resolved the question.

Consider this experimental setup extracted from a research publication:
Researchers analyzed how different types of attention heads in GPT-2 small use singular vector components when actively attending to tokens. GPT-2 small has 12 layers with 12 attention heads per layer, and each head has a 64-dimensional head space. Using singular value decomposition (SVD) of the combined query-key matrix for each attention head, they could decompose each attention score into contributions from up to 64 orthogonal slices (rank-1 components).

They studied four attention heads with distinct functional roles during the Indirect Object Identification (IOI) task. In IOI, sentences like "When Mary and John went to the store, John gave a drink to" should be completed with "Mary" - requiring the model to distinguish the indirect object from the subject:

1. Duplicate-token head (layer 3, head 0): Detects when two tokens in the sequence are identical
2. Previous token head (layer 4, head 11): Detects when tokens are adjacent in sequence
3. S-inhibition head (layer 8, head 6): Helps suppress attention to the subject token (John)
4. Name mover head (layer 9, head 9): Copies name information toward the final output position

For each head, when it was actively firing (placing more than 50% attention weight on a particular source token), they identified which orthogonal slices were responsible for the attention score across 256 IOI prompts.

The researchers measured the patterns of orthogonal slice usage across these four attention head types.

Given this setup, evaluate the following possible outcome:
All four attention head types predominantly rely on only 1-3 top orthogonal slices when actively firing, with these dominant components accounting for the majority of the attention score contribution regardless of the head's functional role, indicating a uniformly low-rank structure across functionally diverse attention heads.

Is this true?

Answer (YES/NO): NO